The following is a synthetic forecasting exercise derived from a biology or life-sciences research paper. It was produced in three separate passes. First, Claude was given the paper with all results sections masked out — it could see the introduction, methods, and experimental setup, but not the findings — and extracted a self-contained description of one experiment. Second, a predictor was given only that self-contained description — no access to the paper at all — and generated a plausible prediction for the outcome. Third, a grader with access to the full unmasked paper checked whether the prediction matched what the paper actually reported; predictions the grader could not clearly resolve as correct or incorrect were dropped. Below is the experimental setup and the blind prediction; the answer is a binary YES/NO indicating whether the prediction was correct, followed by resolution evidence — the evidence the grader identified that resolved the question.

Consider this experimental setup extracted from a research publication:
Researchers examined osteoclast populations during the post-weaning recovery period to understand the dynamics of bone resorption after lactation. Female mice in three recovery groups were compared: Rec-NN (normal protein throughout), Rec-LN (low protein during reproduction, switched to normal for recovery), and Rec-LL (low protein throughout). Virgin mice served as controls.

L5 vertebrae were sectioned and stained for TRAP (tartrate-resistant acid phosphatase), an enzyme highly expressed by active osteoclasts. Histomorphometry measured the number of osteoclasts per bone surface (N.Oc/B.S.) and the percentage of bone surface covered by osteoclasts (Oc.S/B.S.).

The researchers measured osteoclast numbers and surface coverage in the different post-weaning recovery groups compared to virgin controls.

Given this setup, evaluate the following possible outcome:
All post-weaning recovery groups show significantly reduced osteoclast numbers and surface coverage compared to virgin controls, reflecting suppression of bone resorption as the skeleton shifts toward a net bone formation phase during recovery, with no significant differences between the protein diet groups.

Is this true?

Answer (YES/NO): NO